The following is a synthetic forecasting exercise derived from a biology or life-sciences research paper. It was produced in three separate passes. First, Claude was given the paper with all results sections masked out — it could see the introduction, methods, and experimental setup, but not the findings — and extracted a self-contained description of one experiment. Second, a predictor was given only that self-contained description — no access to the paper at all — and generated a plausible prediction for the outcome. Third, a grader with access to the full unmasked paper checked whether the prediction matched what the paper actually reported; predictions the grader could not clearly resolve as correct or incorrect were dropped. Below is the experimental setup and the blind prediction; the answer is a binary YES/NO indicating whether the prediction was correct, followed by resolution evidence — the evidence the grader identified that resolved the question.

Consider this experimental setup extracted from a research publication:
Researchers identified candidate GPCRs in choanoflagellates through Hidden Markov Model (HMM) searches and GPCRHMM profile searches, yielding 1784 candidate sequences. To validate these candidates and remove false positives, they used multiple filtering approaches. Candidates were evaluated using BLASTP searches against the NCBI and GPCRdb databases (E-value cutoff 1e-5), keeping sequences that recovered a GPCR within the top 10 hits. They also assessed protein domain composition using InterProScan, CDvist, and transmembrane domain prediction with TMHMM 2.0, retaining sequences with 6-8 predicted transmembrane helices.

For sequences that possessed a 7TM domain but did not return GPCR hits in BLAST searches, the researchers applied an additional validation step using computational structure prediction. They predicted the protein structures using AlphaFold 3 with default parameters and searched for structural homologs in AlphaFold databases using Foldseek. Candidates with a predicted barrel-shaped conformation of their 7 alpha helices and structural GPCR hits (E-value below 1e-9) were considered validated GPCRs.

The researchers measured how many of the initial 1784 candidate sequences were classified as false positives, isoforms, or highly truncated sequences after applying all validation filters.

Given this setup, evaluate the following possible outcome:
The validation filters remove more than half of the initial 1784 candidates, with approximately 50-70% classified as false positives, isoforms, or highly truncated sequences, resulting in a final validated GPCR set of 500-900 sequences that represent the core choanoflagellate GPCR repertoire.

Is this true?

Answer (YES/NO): NO